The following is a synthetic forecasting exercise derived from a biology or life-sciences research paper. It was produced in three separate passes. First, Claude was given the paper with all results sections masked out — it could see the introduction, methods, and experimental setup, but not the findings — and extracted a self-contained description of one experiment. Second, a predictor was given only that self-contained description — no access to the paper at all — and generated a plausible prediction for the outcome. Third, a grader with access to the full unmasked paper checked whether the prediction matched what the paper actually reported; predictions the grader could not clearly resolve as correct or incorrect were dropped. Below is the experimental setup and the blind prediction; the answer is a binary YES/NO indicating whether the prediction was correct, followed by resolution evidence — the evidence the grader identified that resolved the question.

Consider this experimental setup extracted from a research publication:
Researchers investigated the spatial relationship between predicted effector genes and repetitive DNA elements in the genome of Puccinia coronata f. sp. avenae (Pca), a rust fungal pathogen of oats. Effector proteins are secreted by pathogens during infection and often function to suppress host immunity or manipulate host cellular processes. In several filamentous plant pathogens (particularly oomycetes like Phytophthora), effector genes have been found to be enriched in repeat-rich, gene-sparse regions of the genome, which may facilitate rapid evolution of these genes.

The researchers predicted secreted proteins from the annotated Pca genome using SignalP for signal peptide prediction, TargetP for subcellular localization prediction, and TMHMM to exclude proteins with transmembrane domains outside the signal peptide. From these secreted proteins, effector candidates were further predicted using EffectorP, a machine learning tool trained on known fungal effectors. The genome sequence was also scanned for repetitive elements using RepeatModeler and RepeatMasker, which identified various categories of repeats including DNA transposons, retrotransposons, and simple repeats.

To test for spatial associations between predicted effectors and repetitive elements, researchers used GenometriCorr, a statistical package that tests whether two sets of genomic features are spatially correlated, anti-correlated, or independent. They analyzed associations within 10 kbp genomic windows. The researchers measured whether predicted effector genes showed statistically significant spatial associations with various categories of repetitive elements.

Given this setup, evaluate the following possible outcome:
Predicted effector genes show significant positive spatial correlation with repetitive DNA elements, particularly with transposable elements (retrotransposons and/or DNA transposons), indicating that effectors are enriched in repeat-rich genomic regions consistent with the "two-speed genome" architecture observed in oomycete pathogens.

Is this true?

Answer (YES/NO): NO